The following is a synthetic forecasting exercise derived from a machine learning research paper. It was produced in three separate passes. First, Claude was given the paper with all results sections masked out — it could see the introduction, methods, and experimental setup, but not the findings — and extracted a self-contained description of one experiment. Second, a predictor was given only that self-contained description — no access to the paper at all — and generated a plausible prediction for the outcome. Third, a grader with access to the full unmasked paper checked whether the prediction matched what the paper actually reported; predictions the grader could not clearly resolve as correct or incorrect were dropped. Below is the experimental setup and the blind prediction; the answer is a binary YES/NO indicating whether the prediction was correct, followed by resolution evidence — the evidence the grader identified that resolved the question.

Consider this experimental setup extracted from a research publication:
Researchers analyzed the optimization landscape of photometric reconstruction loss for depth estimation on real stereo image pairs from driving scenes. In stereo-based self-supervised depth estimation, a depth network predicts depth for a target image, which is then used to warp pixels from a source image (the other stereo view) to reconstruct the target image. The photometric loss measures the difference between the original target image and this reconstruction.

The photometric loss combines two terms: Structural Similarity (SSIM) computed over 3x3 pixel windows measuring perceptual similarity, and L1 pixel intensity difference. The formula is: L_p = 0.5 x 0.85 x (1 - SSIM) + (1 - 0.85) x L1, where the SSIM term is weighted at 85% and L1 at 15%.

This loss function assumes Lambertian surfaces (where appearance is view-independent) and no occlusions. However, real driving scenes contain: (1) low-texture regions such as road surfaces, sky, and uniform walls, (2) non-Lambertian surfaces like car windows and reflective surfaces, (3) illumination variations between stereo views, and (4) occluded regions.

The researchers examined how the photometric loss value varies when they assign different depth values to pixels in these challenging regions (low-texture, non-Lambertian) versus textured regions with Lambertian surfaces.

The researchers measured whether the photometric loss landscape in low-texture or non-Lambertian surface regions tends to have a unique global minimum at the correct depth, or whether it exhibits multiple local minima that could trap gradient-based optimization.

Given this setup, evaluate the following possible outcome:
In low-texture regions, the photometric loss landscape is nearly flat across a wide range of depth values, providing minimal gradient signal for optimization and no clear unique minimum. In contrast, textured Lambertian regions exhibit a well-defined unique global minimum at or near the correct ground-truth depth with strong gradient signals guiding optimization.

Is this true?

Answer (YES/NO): NO